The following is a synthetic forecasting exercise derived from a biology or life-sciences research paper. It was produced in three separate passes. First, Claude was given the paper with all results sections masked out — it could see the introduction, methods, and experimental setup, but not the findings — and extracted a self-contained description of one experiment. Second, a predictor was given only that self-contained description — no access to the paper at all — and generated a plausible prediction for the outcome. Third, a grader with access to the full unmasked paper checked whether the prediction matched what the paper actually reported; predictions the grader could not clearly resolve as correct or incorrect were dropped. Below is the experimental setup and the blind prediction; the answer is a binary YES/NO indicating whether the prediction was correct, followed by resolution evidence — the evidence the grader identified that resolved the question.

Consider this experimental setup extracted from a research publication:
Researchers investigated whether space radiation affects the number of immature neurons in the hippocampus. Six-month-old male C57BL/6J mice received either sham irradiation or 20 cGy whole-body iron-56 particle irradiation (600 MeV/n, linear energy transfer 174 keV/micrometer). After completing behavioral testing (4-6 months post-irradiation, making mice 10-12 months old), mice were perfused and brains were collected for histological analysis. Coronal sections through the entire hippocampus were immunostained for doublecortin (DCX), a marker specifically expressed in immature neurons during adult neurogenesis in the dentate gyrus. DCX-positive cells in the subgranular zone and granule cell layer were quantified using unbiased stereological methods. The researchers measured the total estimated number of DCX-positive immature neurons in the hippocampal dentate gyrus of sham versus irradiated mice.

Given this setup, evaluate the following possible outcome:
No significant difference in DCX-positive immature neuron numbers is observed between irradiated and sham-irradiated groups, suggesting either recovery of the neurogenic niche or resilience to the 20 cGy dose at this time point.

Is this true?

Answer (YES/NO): NO